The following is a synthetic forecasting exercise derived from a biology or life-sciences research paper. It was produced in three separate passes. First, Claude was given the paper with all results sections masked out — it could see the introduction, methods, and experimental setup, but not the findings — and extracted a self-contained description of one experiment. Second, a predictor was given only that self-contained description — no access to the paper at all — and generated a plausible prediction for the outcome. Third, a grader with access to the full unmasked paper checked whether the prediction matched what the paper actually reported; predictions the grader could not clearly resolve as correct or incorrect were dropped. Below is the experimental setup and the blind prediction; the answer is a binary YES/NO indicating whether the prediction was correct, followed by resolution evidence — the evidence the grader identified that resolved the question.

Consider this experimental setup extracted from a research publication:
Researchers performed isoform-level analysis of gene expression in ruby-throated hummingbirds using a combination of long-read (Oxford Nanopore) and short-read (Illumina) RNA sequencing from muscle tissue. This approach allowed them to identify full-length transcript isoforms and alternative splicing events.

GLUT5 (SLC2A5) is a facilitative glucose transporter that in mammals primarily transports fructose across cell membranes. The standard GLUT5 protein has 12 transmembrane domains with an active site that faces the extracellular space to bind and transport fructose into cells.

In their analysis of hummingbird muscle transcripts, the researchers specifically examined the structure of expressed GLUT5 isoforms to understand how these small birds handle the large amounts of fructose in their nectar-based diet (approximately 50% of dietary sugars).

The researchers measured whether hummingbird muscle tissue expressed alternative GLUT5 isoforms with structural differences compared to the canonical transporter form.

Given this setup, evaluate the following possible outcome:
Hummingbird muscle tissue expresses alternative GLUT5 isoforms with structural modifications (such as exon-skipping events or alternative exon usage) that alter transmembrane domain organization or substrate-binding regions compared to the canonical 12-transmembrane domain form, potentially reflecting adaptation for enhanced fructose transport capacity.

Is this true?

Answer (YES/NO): NO